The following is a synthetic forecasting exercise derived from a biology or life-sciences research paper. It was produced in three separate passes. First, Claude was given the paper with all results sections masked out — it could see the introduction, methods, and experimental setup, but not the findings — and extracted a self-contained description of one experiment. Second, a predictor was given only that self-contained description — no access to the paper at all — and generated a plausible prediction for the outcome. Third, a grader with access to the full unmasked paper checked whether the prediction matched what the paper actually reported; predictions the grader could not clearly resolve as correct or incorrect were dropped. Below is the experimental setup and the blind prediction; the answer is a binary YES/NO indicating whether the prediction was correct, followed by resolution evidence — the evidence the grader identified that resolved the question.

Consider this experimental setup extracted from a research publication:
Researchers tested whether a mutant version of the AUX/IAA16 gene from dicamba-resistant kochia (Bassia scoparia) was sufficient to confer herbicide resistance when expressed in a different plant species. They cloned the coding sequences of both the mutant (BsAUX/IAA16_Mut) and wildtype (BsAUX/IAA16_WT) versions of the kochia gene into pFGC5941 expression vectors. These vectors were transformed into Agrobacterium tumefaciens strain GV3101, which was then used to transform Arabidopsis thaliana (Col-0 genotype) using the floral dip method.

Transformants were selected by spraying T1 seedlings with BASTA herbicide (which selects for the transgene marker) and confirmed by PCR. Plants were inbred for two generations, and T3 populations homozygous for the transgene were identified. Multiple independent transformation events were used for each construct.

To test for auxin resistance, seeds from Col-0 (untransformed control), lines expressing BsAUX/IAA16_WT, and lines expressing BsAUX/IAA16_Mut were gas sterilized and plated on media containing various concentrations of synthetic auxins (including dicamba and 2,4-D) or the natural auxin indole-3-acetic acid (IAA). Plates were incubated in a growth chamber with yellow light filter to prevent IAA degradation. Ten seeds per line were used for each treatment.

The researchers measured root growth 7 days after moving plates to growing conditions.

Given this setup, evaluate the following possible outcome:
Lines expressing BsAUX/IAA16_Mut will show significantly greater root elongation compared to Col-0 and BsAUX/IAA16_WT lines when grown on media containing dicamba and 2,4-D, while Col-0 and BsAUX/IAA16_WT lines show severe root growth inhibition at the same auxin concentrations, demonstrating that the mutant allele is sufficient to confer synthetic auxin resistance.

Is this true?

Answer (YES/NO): NO